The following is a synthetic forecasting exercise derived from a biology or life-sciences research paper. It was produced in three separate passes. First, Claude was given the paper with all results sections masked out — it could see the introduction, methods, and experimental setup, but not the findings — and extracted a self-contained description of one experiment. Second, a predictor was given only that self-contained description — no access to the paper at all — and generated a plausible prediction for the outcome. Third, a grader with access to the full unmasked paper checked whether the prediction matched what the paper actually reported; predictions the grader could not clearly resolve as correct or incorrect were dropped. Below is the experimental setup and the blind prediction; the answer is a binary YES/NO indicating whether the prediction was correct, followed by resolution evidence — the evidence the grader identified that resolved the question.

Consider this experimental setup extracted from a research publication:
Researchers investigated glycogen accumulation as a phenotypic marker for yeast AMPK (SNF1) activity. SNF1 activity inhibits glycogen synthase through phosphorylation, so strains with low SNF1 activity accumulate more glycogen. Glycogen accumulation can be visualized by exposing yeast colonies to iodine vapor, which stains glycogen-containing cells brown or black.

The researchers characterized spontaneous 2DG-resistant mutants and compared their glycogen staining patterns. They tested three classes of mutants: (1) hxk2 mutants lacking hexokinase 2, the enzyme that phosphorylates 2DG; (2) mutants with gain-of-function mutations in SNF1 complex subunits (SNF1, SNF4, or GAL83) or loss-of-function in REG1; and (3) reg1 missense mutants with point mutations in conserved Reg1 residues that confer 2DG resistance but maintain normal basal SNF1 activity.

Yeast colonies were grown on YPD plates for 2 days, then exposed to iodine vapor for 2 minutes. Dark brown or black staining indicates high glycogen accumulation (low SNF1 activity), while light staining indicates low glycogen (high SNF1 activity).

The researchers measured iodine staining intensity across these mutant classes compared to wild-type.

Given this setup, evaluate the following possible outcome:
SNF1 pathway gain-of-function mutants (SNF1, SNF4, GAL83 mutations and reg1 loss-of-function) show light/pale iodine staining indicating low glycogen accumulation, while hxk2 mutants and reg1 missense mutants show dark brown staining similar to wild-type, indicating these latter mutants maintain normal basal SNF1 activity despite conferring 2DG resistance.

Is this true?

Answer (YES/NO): NO